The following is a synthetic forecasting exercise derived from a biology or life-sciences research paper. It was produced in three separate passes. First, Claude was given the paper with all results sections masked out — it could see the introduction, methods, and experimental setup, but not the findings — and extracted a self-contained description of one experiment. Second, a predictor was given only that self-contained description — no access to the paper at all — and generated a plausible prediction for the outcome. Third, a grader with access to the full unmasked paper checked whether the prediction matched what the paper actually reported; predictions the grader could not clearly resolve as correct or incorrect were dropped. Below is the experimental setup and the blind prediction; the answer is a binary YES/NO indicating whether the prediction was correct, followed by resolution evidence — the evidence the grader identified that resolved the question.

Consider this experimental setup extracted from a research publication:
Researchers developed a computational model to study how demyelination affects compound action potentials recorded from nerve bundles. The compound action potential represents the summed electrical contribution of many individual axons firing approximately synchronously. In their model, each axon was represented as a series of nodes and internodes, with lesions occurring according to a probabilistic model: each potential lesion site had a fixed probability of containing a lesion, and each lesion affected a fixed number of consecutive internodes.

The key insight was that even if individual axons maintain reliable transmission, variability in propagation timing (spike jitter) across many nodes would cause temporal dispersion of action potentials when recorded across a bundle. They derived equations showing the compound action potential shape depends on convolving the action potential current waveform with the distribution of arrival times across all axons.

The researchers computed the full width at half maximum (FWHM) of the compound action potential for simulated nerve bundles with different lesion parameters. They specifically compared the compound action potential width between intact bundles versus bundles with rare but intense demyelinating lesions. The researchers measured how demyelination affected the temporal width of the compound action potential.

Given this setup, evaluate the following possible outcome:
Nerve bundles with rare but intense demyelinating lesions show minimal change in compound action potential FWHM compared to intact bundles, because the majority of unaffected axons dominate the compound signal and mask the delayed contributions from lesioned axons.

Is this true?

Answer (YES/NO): NO